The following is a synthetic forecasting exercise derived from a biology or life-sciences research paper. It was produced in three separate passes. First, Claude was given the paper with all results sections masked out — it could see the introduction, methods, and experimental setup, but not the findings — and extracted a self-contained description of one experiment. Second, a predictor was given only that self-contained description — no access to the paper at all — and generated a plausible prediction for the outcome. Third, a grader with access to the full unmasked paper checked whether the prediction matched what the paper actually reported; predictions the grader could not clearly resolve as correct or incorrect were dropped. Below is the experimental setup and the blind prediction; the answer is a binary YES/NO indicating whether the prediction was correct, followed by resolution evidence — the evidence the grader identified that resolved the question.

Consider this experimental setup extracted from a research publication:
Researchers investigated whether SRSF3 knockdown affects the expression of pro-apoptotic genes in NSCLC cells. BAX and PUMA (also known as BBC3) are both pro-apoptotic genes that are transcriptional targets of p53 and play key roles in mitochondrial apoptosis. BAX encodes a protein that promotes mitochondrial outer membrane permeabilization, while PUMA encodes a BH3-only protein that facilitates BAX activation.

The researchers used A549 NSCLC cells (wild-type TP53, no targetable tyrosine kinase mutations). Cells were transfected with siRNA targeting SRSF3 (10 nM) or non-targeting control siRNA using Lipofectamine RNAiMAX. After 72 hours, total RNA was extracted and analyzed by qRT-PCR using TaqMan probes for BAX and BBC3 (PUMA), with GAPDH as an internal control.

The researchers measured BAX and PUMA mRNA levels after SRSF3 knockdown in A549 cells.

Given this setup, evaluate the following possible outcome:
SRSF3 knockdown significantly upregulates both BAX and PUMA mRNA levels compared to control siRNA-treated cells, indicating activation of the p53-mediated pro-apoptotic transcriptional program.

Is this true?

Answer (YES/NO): NO